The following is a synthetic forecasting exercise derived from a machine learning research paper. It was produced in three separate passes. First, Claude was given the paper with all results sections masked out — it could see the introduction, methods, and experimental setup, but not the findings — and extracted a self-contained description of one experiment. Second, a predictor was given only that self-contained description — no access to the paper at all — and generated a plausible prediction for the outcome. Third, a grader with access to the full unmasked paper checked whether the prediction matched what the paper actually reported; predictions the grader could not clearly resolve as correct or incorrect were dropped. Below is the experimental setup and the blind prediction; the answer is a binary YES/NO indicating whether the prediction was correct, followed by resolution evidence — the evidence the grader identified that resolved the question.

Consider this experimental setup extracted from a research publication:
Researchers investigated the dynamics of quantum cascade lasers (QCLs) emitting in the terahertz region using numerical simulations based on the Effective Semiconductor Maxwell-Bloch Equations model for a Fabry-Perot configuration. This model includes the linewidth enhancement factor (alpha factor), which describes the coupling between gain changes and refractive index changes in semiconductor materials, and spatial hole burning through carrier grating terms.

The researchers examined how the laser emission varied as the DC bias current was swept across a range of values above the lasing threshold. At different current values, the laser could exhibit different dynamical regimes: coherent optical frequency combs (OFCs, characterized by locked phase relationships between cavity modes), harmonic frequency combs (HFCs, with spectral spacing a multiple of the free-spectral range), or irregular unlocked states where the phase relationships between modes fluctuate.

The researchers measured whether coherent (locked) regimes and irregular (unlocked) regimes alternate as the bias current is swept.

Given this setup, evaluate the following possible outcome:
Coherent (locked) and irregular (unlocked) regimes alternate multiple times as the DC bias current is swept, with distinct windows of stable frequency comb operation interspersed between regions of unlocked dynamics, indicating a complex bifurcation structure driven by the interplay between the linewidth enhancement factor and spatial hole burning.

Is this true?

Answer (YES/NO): YES